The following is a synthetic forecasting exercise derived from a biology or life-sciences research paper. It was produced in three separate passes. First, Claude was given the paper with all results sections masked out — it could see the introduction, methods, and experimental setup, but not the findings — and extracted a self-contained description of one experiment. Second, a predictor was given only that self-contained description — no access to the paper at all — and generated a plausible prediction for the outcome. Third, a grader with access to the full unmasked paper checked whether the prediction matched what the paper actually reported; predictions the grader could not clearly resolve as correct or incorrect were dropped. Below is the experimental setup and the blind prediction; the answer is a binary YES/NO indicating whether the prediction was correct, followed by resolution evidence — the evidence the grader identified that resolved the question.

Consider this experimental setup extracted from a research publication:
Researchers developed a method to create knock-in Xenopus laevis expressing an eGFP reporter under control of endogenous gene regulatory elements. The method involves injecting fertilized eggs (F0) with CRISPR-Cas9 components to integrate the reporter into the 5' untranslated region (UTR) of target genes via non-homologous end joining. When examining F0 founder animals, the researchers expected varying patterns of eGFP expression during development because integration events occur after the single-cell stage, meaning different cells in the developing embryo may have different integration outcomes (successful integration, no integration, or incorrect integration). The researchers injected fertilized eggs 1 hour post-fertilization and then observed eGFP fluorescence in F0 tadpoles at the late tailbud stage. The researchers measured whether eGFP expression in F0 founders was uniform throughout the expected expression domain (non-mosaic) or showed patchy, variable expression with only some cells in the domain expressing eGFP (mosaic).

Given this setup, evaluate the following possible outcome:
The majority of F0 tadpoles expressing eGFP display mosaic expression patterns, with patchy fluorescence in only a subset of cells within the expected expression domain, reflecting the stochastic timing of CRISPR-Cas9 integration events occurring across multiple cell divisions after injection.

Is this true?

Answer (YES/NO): YES